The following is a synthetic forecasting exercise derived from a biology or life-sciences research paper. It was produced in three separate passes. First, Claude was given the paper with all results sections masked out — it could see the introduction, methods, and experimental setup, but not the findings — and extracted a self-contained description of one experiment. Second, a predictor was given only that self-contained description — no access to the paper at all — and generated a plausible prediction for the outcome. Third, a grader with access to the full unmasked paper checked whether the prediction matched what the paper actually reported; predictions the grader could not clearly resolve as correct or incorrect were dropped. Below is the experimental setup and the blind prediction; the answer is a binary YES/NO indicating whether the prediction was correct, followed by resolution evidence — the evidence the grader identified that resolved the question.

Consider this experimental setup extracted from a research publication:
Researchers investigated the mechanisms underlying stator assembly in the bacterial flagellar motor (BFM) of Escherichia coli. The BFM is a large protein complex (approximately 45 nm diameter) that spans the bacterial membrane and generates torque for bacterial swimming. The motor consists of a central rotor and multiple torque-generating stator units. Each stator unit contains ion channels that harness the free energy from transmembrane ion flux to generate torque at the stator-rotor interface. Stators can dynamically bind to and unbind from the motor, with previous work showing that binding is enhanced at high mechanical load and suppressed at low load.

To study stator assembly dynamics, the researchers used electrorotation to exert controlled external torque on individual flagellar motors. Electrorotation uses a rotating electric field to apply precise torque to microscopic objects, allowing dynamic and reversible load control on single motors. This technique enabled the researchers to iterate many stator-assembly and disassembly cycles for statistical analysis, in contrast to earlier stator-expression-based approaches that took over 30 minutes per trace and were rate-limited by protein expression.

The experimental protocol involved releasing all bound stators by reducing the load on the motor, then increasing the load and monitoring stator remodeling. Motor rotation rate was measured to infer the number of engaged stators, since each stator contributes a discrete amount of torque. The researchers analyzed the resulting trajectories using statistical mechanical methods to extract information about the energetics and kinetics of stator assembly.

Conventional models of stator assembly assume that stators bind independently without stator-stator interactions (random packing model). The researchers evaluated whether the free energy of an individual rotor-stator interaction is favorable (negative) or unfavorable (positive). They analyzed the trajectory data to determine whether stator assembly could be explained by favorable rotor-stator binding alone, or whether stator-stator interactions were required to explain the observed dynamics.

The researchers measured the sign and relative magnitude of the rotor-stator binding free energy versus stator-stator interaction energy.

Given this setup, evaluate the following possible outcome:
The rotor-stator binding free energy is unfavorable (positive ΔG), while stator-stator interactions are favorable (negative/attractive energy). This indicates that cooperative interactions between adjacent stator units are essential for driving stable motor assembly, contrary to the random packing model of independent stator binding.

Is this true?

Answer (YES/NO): YES